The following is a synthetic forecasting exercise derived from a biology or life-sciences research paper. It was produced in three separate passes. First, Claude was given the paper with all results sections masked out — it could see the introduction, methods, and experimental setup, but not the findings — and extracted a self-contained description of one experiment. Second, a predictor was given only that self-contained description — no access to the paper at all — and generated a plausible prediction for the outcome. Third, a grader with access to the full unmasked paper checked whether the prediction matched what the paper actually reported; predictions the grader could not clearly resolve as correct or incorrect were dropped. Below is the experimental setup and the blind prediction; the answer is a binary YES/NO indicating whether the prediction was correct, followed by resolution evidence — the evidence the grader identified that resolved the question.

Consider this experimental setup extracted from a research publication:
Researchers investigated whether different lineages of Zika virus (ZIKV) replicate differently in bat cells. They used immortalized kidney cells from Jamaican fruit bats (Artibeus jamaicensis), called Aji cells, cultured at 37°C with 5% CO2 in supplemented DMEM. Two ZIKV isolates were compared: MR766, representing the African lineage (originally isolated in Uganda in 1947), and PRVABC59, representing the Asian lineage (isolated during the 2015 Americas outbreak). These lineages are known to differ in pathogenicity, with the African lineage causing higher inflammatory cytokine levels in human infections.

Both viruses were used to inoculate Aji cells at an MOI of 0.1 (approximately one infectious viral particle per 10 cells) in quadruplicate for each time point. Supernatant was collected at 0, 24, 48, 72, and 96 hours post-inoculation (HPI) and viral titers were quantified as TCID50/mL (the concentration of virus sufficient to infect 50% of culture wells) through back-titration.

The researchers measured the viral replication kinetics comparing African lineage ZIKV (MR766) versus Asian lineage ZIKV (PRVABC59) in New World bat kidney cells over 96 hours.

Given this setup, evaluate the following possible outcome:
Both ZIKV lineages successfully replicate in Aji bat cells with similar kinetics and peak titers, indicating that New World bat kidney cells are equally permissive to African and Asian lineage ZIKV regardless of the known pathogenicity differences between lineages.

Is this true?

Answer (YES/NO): NO